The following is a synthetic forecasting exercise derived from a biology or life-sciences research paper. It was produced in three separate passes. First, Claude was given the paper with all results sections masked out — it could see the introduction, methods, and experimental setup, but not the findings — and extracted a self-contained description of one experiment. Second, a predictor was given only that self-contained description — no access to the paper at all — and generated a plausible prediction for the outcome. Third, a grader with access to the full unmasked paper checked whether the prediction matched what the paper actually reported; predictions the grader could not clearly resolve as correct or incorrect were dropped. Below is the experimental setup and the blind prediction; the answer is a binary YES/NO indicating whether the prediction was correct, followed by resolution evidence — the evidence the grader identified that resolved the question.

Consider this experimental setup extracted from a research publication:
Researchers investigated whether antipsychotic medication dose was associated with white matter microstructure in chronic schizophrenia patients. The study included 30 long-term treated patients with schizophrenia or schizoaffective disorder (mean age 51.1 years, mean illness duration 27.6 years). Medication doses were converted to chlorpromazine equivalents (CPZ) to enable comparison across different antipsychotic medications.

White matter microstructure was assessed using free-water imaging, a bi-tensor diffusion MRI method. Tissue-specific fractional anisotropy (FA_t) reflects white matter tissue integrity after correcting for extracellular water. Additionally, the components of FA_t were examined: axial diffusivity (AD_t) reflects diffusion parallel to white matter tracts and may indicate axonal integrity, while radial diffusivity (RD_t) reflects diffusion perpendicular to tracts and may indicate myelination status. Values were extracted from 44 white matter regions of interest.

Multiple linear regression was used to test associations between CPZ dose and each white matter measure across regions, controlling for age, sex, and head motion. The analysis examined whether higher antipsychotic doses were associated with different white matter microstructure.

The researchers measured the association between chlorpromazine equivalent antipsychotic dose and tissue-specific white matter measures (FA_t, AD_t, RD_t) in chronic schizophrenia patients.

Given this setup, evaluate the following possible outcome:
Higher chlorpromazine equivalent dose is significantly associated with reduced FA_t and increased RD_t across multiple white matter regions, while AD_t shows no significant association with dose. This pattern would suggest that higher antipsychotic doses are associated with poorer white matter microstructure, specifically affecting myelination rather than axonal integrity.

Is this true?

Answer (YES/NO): NO